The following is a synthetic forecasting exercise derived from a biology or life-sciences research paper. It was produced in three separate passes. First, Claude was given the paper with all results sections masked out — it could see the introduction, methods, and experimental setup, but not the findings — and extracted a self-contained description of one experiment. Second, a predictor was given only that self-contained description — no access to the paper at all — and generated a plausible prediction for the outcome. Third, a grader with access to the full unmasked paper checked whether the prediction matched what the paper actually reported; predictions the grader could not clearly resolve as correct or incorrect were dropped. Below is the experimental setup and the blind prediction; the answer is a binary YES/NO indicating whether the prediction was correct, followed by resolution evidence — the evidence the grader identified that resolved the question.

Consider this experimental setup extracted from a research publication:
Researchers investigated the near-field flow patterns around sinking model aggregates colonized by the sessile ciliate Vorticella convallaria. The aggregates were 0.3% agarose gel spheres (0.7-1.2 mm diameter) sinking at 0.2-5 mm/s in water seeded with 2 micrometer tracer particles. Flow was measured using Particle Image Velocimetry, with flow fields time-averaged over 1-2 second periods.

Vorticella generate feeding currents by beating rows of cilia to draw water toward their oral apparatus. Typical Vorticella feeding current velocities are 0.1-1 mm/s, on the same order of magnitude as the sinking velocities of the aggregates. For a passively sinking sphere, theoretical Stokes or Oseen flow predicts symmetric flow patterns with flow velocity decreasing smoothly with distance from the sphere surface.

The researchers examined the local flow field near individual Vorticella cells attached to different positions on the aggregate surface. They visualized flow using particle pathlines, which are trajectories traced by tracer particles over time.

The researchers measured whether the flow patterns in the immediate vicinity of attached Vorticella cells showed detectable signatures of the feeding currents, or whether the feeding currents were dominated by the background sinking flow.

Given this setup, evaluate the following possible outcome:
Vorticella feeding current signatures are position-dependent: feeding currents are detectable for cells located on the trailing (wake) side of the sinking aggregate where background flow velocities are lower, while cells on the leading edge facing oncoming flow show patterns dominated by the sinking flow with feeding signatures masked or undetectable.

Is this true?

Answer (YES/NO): NO